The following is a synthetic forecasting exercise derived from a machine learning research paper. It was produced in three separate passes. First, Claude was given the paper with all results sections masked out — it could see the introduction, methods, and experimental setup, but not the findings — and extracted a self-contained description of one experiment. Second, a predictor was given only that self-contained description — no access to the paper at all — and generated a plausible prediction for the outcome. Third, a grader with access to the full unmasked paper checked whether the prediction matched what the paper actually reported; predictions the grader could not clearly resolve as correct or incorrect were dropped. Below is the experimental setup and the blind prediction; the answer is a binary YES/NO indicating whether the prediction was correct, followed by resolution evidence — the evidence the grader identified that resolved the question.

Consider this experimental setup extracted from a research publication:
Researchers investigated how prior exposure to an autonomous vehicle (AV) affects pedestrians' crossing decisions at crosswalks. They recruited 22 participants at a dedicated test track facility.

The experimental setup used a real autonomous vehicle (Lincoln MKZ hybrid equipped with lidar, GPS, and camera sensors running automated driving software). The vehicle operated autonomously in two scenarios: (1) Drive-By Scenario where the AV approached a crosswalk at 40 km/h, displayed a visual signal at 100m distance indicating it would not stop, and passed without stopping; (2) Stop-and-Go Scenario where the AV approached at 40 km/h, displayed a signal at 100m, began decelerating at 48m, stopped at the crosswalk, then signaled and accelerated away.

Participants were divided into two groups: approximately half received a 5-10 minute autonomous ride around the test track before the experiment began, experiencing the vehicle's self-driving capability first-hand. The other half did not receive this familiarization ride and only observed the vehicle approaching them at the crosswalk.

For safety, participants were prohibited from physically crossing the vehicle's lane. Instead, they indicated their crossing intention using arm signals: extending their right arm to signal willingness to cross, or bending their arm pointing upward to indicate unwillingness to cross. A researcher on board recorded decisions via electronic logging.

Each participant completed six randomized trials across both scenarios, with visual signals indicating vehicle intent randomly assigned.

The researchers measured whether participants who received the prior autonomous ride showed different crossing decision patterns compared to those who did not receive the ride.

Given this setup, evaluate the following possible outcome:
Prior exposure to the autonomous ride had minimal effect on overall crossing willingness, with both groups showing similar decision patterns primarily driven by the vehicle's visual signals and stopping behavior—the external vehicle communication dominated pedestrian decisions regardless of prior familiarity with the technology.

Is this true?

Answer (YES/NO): NO